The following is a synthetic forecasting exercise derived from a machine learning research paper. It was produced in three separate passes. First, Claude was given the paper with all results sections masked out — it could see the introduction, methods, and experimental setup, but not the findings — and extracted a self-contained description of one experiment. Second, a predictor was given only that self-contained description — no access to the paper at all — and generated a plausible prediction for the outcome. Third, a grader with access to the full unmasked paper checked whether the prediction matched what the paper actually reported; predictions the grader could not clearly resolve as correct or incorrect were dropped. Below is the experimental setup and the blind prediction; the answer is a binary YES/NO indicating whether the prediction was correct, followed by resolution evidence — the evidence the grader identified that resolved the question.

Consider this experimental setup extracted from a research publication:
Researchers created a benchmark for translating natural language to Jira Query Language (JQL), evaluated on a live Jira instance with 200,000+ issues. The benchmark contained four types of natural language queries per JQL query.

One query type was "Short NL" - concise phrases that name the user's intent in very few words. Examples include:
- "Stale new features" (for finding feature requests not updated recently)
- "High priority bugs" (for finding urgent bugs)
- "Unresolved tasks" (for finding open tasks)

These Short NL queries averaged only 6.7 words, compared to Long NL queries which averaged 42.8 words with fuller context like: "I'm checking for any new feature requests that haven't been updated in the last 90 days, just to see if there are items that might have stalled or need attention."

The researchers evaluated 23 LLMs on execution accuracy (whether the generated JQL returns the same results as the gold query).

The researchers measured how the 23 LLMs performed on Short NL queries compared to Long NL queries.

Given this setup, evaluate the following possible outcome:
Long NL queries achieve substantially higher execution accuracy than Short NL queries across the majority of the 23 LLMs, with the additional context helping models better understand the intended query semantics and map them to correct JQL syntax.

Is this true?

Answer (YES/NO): YES